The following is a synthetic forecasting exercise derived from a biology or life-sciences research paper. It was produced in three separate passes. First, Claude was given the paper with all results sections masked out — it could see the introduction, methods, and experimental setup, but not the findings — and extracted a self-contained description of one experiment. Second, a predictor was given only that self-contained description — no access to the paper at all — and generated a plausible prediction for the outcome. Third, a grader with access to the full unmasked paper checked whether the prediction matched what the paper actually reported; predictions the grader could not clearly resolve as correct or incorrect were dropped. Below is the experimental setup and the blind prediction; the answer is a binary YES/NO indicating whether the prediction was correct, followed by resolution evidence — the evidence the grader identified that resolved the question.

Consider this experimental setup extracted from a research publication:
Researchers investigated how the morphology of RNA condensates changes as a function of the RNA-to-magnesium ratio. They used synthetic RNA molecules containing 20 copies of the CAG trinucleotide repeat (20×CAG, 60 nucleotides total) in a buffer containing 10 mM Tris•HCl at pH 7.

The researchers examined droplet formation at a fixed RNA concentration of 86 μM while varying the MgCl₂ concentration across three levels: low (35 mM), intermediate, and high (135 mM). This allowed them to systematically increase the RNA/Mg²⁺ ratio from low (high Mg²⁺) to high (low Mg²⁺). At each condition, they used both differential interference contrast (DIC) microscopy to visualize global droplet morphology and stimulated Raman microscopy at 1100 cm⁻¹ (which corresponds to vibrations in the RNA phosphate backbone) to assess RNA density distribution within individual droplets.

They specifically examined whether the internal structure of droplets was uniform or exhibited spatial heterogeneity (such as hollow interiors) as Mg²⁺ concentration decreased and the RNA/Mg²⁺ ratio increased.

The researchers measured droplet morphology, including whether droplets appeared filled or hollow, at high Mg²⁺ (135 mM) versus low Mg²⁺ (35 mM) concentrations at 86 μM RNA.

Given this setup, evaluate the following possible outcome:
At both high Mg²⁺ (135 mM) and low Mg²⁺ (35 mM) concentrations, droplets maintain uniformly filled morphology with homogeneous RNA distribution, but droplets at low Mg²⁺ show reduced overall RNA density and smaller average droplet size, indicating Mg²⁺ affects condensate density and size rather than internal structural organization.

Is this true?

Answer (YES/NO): NO